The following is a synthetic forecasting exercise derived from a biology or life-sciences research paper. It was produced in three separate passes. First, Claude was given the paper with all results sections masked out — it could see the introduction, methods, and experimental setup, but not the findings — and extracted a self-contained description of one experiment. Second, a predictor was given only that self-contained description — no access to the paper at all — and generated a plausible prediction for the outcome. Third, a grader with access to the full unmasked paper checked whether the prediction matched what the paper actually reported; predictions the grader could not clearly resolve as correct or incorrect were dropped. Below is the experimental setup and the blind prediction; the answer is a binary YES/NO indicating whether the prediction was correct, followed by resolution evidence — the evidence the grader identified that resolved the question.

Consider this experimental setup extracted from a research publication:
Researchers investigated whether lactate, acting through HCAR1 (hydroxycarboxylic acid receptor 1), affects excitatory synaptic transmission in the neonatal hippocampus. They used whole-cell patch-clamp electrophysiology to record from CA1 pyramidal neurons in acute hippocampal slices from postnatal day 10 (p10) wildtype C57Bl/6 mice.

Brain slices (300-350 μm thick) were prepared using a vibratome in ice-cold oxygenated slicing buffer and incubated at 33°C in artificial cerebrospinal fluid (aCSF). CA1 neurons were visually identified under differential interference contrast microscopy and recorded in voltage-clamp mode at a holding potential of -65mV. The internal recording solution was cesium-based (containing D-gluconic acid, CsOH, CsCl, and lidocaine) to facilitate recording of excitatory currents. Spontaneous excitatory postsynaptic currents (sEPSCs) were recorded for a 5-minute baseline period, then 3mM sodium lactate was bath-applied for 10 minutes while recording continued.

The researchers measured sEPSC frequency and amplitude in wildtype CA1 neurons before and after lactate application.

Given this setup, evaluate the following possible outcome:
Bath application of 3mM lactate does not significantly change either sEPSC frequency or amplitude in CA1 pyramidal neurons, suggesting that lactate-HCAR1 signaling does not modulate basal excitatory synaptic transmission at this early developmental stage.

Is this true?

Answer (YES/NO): NO